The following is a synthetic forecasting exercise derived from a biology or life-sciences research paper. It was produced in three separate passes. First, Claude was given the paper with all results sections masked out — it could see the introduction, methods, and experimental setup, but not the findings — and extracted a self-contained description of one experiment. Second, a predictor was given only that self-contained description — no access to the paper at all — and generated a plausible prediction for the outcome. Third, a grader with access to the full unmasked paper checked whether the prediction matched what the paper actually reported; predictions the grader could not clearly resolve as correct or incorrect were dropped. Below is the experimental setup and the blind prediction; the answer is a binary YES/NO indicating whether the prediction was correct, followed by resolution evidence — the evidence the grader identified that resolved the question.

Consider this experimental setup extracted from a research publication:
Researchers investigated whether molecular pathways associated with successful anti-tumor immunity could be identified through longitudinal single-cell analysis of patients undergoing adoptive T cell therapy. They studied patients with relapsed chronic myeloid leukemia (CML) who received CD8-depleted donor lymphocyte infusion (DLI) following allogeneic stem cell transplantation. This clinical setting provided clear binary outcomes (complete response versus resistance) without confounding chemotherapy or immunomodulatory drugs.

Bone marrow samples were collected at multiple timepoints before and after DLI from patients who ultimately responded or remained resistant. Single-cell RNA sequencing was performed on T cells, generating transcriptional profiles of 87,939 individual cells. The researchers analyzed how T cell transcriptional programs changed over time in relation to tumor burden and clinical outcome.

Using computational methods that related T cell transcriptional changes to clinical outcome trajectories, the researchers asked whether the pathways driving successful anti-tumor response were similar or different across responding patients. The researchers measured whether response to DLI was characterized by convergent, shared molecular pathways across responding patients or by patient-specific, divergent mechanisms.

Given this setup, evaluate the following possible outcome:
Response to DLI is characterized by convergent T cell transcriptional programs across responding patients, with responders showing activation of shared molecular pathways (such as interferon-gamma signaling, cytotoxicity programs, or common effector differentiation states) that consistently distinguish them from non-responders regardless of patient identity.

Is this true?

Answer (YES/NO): YES